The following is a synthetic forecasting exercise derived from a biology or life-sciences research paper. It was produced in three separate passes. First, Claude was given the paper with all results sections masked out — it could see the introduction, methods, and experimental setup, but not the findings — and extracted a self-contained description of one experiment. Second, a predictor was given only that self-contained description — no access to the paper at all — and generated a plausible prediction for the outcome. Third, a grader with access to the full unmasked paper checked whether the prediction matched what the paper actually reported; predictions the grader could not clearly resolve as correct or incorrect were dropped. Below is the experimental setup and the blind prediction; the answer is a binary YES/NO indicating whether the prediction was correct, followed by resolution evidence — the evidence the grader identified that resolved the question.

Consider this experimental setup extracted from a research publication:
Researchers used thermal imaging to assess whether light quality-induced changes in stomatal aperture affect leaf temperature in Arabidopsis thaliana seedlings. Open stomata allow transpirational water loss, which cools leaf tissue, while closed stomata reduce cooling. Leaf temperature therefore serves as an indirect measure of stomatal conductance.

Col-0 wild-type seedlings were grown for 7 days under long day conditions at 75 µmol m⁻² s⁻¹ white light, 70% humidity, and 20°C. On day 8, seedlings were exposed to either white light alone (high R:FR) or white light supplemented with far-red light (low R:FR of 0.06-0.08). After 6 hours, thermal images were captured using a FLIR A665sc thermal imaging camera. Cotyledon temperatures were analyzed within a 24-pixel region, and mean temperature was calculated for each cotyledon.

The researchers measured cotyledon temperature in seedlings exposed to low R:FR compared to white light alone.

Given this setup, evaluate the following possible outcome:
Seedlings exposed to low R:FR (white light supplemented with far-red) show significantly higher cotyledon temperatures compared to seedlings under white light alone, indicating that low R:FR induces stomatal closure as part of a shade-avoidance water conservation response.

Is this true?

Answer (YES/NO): NO